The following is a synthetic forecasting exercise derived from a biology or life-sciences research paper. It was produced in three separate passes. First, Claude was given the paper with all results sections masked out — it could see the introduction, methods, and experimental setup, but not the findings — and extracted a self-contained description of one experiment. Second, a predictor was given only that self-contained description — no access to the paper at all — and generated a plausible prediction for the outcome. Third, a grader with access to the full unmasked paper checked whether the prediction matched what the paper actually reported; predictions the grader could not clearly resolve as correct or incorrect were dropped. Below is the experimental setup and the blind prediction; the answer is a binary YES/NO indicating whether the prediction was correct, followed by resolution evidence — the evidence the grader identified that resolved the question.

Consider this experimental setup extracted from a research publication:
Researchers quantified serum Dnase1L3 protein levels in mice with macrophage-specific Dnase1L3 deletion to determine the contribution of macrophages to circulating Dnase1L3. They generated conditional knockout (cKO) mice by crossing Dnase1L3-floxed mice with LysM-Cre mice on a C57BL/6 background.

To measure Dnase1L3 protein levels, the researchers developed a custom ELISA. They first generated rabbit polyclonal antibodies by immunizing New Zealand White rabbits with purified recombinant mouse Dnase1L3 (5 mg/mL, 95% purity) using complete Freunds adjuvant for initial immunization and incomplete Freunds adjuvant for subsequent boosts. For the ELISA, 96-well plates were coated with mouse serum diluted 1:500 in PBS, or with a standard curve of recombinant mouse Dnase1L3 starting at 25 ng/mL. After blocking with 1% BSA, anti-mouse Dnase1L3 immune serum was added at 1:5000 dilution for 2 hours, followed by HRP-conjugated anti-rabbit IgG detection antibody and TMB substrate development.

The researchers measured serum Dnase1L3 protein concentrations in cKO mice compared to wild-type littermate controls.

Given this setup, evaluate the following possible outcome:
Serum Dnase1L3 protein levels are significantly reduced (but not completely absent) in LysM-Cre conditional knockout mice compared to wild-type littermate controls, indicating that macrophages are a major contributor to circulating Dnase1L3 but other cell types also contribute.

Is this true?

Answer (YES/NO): YES